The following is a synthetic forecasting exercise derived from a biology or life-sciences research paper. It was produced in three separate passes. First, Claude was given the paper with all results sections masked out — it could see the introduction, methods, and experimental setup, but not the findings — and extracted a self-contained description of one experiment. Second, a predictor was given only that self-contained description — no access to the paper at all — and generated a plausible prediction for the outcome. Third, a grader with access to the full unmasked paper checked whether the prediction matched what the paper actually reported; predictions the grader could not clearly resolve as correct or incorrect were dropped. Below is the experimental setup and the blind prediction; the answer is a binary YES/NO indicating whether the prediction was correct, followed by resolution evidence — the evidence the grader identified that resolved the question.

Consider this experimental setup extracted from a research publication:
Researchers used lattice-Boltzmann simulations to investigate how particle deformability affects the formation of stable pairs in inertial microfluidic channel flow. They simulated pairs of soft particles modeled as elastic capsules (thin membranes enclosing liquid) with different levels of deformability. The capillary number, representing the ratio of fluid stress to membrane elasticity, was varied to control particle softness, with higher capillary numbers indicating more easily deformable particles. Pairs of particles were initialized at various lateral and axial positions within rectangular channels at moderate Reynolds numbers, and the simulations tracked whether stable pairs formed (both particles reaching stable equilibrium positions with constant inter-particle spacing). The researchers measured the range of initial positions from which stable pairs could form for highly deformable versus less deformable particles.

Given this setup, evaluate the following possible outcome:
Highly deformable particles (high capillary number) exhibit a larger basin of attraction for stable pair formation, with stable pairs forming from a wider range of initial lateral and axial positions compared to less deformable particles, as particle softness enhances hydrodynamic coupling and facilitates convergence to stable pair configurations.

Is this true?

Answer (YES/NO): NO